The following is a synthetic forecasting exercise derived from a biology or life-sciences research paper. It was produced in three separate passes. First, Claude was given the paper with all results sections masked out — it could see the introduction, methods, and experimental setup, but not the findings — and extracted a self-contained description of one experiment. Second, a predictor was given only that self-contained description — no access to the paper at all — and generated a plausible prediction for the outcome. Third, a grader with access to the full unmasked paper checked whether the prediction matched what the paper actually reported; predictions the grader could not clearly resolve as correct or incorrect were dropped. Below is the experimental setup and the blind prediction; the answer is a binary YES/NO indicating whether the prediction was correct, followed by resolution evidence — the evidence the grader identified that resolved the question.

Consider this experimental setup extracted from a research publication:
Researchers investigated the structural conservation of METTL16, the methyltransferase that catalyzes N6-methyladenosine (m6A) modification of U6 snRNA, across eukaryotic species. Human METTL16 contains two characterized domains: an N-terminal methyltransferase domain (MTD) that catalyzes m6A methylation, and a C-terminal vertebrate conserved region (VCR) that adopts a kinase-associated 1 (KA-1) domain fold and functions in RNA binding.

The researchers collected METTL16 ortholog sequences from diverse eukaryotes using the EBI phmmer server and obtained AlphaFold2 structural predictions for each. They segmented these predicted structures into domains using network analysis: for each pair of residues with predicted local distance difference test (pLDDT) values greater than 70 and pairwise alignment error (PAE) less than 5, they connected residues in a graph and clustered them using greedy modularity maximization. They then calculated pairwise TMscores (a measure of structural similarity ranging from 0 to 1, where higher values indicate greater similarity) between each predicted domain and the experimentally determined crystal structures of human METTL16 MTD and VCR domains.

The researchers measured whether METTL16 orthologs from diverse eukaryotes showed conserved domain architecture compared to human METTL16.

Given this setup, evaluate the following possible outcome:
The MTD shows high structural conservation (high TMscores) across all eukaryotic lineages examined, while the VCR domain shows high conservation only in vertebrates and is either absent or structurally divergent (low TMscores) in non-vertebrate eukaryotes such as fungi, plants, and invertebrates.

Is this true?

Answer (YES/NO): NO